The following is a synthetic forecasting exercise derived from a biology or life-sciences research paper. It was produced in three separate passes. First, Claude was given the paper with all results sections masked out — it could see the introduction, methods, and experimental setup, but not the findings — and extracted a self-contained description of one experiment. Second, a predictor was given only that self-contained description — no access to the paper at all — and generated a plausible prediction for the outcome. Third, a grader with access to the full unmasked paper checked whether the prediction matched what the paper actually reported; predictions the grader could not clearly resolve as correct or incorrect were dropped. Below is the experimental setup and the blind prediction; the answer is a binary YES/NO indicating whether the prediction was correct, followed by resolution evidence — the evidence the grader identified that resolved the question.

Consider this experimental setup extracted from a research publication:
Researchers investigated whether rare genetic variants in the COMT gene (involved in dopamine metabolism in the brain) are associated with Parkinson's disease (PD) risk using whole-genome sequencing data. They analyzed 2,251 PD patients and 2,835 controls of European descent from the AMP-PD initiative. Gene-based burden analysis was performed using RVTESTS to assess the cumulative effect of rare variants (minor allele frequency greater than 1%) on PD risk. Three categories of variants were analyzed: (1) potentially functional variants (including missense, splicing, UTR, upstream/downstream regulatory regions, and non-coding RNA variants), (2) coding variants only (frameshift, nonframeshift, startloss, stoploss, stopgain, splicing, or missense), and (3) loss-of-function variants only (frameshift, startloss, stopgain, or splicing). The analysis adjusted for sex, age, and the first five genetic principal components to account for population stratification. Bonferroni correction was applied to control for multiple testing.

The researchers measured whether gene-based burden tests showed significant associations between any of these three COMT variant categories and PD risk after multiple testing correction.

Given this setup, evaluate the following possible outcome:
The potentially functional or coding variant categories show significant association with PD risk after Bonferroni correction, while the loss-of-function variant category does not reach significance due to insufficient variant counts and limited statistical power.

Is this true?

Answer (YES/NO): NO